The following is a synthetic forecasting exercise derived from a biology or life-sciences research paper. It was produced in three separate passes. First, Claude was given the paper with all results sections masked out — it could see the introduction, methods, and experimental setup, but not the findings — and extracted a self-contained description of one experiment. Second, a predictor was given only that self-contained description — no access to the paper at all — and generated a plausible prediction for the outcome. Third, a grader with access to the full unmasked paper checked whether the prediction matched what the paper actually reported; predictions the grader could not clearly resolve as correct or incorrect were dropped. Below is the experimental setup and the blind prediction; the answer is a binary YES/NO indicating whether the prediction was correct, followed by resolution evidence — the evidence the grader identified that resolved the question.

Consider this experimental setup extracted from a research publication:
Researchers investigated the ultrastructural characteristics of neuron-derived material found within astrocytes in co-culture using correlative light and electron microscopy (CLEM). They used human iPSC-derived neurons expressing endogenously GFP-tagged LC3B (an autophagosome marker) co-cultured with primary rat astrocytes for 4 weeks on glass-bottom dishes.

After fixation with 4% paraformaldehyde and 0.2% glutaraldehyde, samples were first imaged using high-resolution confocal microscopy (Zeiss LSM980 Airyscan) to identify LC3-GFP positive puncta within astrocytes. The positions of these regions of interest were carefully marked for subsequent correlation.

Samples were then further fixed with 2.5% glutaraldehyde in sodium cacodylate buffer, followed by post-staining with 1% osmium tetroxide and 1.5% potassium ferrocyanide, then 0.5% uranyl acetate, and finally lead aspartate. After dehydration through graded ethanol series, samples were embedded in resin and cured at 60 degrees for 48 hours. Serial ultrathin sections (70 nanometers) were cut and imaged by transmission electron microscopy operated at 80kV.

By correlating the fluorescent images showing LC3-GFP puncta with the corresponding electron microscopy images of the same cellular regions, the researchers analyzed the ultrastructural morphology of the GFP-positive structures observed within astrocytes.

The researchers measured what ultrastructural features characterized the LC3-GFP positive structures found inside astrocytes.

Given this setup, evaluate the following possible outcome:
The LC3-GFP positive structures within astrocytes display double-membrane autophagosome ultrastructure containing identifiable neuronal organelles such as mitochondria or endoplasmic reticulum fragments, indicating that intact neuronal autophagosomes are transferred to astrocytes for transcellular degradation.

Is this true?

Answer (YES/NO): NO